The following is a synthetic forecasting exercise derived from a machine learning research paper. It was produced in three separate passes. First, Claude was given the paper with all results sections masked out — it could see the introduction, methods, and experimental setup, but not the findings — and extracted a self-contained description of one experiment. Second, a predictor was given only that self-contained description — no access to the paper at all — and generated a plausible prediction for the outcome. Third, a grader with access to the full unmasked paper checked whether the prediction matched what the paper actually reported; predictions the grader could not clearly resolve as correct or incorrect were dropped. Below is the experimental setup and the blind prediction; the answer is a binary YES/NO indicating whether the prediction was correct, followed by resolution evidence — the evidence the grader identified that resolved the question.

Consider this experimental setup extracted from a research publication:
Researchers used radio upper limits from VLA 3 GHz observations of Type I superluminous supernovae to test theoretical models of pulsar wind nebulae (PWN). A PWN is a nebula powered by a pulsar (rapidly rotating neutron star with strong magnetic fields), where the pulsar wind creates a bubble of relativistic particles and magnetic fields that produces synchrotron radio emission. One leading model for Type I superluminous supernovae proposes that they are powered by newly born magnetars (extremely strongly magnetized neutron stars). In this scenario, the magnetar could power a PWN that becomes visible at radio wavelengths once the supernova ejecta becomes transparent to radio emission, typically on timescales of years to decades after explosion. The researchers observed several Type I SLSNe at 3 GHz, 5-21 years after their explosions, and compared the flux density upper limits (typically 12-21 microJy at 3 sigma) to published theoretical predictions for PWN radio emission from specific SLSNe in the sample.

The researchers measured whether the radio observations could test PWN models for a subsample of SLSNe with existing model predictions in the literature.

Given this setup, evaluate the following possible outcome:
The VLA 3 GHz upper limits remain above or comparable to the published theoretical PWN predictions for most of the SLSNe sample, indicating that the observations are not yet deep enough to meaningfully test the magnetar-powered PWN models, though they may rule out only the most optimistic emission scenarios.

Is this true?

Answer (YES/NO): NO